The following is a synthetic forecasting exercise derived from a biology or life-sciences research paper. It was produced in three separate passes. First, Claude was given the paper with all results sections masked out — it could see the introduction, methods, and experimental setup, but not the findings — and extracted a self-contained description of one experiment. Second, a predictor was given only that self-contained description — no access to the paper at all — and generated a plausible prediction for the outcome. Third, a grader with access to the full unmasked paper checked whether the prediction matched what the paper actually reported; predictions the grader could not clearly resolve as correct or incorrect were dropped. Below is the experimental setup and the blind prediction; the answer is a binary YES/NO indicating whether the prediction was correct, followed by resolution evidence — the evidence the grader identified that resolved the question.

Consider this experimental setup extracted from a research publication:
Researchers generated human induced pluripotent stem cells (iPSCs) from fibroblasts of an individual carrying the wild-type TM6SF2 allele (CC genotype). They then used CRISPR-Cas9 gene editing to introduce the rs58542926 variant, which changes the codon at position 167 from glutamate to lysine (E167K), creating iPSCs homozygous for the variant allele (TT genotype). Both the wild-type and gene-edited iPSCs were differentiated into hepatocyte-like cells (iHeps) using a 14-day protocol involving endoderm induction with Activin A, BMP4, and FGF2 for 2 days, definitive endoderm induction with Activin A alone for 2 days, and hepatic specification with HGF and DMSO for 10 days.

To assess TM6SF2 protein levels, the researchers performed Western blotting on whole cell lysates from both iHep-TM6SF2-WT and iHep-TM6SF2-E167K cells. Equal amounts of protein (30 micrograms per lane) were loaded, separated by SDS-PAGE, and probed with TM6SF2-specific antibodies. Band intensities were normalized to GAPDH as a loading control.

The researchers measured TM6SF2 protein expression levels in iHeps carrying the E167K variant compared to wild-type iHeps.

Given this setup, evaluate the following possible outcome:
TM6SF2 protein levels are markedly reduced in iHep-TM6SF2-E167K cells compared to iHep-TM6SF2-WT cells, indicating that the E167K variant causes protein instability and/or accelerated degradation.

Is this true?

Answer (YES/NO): YES